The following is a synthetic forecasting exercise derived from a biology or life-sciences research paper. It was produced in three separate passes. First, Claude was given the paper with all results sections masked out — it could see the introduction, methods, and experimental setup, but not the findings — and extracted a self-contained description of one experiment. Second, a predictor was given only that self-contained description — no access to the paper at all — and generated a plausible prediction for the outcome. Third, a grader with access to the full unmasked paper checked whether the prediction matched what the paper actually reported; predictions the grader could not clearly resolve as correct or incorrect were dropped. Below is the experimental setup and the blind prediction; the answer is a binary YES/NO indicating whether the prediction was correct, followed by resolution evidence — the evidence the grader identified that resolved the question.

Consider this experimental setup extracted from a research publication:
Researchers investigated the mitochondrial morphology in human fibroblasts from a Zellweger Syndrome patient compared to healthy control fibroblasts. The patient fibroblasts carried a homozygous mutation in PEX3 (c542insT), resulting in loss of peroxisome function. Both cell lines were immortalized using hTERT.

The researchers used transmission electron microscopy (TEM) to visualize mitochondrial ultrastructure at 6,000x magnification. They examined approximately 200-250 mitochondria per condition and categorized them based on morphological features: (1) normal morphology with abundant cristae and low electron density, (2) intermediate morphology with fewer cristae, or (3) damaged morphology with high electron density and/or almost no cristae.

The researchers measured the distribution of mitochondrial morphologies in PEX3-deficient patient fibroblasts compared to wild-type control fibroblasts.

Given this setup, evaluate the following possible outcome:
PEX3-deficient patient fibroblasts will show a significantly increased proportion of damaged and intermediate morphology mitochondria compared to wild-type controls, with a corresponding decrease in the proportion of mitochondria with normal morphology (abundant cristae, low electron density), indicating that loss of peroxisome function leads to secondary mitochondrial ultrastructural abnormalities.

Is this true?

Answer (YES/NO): YES